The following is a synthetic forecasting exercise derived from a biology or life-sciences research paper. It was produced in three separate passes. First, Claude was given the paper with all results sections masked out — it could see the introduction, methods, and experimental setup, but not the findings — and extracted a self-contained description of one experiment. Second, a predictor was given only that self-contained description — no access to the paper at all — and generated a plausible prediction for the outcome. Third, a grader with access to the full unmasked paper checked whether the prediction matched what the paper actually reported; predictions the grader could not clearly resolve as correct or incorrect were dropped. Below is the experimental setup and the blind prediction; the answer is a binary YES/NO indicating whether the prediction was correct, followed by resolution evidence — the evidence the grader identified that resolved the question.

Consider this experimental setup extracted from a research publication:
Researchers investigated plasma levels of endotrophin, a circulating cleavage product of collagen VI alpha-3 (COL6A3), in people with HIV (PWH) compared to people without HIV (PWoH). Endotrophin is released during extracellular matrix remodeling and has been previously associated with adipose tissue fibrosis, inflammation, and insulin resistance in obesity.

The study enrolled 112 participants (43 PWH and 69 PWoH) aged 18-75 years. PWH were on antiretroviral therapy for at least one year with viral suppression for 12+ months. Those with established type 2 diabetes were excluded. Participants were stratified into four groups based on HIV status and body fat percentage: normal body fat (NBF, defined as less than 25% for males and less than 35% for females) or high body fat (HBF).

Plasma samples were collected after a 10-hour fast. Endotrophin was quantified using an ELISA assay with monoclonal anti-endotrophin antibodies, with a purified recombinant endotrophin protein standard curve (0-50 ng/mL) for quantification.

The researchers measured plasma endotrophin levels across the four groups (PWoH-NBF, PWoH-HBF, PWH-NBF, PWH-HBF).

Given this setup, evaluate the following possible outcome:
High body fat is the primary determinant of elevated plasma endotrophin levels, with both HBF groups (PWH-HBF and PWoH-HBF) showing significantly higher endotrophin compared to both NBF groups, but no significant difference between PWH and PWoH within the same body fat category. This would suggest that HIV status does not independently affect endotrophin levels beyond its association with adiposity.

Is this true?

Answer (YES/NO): NO